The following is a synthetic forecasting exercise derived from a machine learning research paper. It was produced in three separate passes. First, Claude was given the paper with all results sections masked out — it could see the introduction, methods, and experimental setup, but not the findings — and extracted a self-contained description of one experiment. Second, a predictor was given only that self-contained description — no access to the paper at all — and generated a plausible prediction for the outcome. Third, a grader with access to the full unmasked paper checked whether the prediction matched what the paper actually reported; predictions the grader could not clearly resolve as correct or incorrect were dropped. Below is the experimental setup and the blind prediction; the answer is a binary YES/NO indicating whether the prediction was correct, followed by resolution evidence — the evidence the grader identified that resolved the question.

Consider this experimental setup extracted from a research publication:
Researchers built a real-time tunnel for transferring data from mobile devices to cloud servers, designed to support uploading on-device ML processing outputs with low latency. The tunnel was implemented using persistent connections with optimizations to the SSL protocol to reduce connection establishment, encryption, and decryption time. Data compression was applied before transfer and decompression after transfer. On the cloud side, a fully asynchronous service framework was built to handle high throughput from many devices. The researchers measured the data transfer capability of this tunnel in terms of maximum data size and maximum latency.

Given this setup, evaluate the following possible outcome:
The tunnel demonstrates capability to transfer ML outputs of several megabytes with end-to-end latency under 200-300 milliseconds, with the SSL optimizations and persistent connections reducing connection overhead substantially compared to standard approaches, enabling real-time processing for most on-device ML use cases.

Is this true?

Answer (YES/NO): NO